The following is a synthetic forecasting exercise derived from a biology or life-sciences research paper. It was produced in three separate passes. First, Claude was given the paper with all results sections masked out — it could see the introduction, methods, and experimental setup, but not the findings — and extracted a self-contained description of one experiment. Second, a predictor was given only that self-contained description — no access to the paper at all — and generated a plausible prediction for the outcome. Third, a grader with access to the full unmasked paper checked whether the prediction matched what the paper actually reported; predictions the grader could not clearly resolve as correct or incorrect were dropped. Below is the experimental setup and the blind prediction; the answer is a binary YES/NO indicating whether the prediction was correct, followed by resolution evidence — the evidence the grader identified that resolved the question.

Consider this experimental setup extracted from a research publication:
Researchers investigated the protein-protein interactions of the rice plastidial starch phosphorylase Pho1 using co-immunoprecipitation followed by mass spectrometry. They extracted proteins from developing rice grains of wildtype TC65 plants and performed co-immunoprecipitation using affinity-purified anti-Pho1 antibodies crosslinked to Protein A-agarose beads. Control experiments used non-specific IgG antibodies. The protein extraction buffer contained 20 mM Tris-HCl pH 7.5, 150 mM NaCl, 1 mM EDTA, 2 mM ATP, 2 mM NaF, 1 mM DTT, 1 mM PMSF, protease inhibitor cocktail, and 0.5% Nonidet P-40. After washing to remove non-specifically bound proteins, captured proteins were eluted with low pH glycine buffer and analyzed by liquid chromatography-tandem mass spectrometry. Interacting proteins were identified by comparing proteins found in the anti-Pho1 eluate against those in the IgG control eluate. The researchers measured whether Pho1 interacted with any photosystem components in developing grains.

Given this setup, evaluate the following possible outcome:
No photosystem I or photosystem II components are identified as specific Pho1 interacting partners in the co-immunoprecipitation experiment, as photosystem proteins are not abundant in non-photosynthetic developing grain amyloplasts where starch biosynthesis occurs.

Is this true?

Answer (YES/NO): NO